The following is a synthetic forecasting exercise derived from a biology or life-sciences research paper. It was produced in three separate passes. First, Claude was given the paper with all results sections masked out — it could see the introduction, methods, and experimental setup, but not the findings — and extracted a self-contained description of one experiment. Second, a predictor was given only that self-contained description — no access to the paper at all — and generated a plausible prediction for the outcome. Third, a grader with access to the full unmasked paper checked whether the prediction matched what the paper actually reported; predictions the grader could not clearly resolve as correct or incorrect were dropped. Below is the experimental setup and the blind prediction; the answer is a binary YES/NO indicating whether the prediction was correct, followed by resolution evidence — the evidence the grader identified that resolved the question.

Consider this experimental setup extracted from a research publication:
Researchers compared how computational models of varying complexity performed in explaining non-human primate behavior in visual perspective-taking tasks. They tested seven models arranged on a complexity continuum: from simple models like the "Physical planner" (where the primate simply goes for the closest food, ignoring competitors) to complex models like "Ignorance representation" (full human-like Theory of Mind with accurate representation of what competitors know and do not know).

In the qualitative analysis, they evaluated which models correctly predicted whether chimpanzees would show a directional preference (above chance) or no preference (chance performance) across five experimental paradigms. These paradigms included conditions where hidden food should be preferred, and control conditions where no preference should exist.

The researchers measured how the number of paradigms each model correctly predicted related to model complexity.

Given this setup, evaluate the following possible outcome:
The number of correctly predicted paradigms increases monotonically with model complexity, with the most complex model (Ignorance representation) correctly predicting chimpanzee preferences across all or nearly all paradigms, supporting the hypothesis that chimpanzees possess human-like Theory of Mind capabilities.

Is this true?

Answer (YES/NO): YES